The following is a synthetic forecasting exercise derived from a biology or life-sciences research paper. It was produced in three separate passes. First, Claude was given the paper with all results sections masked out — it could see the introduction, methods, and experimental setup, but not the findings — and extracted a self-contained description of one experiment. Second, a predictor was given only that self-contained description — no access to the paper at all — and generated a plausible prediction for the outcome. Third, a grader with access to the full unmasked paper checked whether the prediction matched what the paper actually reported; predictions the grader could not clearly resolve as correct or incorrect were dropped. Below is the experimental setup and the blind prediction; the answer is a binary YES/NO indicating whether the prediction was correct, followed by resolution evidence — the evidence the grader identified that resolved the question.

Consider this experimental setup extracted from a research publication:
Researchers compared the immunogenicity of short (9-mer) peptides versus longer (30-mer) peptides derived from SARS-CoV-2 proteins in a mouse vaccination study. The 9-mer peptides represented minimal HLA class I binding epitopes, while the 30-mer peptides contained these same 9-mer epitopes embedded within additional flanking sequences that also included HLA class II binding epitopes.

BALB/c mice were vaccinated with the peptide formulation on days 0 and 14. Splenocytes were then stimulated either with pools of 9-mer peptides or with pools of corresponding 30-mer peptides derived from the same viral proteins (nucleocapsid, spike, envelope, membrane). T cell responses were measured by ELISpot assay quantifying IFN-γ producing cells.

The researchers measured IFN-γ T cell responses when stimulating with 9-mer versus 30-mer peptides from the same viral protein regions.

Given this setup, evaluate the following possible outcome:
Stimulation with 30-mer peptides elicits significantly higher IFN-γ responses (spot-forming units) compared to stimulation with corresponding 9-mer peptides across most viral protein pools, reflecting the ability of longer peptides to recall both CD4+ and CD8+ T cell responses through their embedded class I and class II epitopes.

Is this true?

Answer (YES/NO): YES